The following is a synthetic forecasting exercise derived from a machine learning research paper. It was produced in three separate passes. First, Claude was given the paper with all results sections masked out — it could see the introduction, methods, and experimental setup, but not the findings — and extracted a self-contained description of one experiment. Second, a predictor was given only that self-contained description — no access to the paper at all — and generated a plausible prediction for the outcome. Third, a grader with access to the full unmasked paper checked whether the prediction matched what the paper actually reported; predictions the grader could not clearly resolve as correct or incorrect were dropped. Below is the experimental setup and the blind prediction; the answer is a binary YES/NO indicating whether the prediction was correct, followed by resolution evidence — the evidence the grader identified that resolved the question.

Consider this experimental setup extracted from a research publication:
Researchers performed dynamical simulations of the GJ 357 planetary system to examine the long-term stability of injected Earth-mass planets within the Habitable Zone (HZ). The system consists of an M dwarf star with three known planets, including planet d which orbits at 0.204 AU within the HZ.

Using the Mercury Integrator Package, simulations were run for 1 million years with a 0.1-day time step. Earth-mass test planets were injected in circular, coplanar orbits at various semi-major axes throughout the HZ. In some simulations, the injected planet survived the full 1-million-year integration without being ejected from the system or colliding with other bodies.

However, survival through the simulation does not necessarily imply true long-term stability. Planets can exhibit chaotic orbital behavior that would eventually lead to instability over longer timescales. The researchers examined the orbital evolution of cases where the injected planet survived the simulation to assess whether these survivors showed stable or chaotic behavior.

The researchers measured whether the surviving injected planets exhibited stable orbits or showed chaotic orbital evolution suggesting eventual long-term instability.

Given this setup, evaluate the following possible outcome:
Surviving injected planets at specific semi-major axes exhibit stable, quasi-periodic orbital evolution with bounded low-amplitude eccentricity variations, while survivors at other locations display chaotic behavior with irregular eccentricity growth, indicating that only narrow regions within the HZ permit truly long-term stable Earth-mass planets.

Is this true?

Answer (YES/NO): NO